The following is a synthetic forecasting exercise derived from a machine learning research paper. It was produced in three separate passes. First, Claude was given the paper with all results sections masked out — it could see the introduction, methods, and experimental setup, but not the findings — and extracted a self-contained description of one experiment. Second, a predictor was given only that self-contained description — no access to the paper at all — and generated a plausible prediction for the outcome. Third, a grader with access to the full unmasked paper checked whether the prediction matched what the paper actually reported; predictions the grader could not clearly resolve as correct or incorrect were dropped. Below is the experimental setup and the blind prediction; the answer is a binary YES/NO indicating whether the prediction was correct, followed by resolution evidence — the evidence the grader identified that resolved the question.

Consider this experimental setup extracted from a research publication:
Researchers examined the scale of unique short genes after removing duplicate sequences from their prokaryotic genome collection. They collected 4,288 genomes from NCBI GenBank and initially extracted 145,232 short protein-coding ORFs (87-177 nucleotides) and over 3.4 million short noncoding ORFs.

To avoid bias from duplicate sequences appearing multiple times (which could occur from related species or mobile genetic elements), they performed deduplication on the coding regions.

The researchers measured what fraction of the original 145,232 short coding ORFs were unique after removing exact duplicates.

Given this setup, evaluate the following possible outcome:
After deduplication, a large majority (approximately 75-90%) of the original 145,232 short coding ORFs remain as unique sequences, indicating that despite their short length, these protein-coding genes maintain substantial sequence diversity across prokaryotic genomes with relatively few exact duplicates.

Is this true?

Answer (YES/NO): YES